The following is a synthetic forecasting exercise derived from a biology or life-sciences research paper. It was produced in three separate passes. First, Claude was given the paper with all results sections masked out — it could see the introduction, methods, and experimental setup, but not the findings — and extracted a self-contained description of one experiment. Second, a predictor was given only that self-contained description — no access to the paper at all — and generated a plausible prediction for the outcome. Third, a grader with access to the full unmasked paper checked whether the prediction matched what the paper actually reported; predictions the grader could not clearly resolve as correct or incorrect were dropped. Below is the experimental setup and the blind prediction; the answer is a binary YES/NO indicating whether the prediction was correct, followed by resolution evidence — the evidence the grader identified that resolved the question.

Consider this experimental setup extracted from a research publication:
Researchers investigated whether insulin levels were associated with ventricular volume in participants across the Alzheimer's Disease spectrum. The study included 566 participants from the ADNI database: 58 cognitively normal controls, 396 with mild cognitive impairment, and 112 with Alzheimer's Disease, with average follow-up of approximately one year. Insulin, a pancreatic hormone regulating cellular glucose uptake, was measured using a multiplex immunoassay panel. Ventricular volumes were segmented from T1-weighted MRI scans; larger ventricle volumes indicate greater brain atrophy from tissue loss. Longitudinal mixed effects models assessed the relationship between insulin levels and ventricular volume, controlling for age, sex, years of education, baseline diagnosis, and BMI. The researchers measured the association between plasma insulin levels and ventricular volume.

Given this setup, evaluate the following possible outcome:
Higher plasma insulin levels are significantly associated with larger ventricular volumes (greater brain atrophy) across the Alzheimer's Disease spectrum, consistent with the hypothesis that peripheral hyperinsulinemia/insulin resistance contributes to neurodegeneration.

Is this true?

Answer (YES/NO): YES